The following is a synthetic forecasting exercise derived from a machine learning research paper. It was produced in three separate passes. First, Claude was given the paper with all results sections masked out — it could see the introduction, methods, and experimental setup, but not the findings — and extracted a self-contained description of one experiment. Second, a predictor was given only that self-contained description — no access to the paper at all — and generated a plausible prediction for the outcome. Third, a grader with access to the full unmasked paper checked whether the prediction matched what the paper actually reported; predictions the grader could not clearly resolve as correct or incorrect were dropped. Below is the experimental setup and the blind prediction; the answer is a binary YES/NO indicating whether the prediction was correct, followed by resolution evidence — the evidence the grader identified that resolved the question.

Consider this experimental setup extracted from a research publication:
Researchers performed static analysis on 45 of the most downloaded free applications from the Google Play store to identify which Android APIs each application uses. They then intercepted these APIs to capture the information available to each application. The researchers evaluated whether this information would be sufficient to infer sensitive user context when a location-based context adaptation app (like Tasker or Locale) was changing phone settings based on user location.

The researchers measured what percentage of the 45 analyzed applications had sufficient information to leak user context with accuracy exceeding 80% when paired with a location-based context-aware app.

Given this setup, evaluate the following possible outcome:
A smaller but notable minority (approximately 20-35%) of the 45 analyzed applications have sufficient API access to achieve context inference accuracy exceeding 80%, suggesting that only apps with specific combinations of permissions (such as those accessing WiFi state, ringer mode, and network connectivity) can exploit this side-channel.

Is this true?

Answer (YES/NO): NO